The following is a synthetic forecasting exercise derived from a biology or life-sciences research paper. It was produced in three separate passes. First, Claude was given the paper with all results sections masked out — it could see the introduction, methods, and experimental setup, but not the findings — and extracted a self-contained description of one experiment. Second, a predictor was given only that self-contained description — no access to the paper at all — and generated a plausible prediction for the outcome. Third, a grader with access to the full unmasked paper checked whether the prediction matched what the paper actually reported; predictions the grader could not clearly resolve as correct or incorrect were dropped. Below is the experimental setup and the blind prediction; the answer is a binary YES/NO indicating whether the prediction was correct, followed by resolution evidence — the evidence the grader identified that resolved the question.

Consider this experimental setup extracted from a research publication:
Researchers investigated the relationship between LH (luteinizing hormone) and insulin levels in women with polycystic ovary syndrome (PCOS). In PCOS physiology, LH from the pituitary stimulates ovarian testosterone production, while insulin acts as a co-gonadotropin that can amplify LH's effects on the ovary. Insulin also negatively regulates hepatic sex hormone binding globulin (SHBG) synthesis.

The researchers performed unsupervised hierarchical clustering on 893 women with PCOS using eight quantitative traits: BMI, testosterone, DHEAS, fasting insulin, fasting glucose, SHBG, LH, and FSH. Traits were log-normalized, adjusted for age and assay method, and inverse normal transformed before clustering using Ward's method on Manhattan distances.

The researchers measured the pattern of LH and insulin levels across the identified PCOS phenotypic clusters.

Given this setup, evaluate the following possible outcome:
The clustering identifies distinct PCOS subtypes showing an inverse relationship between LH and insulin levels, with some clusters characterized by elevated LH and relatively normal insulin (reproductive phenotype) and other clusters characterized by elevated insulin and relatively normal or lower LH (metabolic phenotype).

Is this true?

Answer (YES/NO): YES